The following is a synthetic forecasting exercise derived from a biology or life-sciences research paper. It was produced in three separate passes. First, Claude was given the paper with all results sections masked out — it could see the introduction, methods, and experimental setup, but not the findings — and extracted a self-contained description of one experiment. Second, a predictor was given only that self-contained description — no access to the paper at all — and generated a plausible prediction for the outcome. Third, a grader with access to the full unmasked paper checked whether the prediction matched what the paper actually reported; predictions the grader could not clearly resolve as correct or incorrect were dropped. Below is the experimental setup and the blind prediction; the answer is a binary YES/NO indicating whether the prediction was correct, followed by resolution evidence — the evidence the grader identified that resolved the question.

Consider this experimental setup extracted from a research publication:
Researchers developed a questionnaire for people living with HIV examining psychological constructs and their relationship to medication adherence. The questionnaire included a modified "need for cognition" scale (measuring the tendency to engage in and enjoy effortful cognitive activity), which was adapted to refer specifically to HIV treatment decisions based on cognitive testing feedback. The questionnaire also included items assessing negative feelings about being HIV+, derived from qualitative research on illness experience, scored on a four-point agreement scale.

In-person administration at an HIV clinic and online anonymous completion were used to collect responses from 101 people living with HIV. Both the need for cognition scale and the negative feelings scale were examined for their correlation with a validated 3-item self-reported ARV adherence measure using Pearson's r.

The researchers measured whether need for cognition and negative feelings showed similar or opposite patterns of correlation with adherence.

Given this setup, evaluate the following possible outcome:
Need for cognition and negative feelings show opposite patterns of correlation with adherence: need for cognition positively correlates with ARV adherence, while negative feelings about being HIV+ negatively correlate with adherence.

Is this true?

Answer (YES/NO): YES